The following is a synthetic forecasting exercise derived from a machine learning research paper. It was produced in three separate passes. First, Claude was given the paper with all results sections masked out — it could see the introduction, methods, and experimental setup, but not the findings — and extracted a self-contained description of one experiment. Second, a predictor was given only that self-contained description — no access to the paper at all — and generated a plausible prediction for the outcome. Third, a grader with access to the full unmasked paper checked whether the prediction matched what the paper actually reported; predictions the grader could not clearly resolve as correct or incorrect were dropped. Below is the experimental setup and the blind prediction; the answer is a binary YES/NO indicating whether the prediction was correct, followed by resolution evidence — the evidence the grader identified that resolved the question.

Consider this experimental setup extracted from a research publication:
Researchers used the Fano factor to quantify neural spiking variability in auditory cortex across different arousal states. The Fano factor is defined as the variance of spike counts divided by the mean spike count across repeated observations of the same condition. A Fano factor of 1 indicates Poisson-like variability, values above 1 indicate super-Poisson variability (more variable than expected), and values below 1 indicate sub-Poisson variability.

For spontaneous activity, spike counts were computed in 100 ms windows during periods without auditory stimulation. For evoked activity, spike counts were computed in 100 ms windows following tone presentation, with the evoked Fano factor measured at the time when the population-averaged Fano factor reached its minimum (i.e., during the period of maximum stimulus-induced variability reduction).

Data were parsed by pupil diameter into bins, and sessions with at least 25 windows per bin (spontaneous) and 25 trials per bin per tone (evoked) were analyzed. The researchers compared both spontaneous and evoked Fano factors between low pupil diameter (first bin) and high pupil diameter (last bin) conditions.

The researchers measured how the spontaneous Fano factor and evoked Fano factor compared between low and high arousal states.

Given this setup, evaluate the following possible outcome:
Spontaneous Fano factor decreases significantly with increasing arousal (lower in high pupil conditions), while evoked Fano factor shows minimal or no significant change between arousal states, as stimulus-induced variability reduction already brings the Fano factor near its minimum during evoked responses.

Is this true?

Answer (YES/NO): NO